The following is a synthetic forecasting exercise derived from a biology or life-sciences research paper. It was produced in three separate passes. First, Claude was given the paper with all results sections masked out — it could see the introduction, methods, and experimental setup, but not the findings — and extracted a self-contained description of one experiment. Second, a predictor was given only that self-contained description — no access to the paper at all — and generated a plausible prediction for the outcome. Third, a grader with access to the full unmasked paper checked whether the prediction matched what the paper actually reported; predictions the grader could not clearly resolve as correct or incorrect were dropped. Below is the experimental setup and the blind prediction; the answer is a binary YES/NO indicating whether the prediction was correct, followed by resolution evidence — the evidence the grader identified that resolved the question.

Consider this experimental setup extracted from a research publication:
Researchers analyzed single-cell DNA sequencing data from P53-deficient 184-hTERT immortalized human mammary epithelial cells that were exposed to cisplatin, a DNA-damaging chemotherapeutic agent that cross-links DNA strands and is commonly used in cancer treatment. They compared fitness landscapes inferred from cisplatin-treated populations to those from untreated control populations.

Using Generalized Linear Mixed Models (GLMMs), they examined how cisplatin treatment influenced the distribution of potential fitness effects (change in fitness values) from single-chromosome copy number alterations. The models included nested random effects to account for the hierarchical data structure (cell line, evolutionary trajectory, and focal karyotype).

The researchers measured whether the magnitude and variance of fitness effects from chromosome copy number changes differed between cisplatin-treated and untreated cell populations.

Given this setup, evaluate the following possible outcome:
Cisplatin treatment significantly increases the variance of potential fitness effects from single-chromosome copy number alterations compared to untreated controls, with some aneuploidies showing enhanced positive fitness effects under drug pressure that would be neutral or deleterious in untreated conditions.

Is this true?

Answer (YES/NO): YES